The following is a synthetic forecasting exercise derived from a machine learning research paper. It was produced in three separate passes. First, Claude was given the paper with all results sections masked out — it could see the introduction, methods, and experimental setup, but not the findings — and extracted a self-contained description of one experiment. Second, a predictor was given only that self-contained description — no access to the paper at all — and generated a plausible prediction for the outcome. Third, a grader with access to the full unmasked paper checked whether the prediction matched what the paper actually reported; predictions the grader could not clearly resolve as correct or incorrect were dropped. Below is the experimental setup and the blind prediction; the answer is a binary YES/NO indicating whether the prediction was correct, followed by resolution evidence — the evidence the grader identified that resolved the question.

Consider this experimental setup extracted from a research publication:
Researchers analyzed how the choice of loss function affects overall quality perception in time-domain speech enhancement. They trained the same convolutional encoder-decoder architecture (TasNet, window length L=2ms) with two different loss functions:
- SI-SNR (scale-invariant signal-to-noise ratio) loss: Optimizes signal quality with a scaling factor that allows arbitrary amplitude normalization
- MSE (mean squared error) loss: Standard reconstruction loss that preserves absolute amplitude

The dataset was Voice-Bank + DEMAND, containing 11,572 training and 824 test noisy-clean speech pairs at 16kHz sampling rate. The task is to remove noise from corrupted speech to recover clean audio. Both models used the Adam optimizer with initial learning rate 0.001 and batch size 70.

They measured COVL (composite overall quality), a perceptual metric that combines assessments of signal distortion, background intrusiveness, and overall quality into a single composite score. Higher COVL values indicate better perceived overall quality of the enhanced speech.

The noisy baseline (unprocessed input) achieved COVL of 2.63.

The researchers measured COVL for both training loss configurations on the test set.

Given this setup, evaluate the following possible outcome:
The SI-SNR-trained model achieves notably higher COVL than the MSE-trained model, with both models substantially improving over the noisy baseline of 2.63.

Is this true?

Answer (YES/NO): NO